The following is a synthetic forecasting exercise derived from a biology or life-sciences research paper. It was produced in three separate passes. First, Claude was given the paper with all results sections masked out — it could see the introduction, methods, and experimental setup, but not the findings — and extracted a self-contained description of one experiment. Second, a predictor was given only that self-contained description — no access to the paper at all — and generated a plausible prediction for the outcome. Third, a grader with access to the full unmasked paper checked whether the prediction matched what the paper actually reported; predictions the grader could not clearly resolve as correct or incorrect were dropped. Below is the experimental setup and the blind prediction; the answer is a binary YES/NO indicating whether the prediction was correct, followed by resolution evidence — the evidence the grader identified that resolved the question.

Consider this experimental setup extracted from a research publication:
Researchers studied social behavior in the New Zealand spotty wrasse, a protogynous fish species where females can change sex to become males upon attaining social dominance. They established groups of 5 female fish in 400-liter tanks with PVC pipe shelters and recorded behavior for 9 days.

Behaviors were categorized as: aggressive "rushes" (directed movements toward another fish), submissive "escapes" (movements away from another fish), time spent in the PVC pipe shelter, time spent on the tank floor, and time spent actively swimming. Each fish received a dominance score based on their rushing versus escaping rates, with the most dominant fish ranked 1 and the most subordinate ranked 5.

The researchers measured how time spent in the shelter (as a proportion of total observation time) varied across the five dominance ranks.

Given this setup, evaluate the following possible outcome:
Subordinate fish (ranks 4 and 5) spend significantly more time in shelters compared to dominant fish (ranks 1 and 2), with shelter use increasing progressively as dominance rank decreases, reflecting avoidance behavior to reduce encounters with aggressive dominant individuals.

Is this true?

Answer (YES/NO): NO